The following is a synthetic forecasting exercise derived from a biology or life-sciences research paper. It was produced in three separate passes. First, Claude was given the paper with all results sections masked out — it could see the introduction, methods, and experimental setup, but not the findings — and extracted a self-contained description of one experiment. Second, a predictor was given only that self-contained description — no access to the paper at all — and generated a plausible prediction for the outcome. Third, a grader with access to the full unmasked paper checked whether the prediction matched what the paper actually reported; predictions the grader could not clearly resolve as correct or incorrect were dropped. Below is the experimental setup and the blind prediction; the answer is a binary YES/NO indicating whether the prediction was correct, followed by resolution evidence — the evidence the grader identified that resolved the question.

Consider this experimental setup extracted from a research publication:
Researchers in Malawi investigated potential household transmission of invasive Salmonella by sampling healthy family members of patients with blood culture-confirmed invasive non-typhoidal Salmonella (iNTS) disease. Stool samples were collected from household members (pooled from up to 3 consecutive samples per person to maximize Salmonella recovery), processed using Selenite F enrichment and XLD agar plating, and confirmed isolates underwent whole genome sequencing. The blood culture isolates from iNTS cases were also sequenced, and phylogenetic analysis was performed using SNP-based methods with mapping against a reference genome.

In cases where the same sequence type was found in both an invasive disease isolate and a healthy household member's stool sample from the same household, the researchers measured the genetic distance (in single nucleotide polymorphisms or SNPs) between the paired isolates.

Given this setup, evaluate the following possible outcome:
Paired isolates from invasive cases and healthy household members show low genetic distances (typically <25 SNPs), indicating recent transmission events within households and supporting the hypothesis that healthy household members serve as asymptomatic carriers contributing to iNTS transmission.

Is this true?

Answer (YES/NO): YES